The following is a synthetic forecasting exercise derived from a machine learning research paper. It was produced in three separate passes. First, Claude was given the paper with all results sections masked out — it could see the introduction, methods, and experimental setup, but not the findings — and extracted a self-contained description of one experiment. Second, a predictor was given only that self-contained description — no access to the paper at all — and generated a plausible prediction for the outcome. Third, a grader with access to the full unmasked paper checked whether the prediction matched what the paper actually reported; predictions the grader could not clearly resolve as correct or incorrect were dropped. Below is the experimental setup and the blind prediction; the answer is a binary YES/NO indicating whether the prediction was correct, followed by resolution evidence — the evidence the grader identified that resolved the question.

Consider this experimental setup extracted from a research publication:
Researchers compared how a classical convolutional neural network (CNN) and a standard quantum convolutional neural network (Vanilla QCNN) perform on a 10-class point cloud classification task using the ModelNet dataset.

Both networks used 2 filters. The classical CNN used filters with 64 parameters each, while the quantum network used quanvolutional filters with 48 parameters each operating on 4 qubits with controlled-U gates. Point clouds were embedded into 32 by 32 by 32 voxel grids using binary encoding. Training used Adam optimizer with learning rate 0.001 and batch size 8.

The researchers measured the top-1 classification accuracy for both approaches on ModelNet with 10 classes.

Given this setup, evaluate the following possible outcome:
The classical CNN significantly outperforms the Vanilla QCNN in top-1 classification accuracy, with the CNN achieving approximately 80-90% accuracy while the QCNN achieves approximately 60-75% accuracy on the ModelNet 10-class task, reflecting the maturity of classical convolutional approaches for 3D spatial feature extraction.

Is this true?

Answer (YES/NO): NO